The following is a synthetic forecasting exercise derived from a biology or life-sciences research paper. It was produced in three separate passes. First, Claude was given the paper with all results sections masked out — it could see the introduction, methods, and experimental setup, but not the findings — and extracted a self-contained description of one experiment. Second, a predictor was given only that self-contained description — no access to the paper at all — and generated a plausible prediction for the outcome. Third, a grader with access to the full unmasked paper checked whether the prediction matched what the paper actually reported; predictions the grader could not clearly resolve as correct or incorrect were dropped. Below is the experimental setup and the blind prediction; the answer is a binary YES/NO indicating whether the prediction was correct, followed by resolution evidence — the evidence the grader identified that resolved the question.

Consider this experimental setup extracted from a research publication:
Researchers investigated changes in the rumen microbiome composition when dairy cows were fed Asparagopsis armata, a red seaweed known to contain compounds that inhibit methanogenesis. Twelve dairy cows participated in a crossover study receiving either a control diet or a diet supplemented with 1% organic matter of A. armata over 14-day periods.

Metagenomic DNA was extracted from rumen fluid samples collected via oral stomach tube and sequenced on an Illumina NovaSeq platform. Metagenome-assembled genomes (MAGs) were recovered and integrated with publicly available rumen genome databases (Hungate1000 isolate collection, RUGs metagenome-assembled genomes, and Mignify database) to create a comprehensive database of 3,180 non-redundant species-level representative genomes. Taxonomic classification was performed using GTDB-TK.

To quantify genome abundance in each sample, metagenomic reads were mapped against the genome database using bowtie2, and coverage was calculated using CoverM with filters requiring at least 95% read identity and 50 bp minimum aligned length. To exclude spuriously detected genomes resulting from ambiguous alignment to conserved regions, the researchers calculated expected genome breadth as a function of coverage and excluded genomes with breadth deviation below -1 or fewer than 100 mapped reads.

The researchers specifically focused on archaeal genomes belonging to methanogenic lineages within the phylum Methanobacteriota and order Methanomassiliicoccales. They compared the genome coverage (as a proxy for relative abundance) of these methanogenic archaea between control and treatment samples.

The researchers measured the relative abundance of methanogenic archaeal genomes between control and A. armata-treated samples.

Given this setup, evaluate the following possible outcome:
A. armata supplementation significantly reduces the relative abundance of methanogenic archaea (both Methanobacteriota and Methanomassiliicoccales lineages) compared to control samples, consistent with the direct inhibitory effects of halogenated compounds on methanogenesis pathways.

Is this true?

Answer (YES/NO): YES